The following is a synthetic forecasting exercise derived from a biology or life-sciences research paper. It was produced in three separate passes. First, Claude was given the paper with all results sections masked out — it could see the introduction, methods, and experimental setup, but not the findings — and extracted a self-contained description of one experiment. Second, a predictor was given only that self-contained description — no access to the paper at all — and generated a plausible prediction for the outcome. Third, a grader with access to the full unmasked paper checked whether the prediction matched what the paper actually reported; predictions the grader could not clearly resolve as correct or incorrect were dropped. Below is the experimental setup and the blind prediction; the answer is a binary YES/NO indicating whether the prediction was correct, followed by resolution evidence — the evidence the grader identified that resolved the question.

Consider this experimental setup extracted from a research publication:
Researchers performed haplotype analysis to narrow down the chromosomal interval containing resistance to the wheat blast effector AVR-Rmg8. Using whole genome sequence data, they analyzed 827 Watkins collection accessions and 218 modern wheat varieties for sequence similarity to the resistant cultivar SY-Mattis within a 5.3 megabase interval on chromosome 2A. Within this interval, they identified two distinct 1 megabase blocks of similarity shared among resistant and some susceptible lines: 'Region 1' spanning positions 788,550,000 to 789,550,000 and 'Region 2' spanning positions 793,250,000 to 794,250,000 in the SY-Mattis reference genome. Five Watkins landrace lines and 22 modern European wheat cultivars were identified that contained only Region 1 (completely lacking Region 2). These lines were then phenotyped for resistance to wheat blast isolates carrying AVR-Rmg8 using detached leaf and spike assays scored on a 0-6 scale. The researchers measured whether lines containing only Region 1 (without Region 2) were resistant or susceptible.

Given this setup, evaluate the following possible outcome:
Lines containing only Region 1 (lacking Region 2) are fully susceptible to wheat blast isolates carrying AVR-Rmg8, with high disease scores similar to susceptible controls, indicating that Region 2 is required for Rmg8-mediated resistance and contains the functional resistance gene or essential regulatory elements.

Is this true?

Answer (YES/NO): NO